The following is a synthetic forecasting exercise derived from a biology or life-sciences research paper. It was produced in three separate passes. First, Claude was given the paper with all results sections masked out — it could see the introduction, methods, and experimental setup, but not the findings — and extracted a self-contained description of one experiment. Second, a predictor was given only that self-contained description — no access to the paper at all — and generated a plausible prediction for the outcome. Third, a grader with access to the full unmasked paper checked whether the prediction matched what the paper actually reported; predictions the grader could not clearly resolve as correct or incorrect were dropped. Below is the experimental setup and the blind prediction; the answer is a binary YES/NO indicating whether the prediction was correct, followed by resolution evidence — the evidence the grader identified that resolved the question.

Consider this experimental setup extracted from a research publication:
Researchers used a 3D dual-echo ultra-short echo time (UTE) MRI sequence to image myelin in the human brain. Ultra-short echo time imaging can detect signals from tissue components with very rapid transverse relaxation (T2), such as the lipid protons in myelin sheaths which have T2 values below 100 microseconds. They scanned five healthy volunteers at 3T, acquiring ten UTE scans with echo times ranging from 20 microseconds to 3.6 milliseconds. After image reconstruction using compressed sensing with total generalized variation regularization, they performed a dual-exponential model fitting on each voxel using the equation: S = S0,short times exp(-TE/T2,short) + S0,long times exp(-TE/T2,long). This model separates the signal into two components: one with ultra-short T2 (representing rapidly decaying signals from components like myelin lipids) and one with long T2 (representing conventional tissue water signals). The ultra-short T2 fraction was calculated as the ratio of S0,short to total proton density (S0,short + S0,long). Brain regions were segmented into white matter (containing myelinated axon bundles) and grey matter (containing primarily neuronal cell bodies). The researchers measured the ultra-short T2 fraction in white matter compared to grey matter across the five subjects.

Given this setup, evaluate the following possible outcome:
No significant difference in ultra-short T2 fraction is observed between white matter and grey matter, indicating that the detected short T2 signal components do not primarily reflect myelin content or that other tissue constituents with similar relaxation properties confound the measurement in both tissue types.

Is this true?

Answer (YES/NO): NO